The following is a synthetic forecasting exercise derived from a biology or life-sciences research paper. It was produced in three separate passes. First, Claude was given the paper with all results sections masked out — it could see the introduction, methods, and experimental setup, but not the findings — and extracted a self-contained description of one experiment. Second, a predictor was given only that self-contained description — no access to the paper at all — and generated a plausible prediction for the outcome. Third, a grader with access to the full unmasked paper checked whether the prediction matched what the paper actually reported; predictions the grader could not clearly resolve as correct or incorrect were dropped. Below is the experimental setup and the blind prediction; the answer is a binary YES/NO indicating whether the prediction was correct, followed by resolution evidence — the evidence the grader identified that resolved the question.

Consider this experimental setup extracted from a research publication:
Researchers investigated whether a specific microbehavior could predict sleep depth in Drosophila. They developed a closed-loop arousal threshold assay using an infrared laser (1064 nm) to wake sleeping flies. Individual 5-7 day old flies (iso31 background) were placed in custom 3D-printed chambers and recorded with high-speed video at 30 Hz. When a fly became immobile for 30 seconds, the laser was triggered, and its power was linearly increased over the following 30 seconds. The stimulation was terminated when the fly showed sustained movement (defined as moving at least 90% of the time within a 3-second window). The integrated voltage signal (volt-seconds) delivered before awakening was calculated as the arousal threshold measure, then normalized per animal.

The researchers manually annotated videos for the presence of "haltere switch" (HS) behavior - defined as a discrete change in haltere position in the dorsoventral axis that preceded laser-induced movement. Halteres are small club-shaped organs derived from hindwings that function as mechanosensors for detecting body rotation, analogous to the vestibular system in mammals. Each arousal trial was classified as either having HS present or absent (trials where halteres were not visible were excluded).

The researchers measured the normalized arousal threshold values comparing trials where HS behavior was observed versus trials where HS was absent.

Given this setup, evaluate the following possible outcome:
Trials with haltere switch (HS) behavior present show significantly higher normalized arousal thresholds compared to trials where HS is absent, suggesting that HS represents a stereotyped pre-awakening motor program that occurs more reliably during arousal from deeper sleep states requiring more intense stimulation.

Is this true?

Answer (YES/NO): NO